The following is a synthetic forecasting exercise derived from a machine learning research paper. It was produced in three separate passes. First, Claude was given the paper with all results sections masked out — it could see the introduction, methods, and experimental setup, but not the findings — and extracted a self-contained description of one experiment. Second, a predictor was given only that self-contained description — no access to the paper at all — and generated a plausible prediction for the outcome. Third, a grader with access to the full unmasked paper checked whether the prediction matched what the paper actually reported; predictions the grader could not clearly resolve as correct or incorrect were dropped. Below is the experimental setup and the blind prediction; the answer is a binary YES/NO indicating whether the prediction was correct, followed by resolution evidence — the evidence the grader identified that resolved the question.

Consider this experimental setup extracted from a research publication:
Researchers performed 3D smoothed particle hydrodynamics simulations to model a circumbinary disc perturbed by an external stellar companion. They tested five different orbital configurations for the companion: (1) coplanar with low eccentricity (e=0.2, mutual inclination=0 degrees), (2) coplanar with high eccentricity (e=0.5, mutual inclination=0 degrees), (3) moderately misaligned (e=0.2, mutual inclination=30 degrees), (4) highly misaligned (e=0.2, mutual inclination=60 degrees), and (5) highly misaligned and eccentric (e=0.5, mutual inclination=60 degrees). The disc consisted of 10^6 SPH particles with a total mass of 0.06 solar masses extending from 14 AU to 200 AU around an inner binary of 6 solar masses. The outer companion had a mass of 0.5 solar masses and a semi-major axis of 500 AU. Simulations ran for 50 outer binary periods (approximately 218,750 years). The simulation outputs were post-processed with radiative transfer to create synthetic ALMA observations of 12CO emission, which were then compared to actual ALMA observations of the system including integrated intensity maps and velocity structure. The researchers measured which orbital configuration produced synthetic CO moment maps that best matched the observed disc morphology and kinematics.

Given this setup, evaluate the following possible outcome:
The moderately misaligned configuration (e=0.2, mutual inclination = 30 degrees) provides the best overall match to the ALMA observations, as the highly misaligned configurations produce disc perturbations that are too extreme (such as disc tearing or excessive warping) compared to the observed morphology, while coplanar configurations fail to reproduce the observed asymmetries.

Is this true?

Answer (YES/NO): NO